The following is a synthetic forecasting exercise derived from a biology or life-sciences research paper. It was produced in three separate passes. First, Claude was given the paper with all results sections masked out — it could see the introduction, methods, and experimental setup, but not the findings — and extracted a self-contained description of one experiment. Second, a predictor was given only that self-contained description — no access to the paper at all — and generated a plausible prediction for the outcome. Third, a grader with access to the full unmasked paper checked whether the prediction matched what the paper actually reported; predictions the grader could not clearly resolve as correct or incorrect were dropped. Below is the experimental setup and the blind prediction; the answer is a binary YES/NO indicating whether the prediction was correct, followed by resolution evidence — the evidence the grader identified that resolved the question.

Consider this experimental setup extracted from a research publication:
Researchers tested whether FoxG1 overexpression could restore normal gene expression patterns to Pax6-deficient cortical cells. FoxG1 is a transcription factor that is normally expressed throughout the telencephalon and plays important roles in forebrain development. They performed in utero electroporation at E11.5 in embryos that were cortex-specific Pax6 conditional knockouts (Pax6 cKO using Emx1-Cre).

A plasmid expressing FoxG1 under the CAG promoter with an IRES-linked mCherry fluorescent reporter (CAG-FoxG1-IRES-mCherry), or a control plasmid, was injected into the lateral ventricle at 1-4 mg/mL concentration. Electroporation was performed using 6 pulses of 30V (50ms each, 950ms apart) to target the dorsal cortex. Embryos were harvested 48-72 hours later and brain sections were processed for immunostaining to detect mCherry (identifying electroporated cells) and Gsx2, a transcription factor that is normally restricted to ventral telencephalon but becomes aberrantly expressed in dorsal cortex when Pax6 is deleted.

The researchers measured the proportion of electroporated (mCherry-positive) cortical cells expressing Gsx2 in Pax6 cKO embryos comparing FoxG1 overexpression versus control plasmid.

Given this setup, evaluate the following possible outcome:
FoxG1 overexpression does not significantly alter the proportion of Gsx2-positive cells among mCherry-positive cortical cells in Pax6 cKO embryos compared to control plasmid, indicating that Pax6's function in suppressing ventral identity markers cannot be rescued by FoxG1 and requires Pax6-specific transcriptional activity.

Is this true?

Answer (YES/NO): NO